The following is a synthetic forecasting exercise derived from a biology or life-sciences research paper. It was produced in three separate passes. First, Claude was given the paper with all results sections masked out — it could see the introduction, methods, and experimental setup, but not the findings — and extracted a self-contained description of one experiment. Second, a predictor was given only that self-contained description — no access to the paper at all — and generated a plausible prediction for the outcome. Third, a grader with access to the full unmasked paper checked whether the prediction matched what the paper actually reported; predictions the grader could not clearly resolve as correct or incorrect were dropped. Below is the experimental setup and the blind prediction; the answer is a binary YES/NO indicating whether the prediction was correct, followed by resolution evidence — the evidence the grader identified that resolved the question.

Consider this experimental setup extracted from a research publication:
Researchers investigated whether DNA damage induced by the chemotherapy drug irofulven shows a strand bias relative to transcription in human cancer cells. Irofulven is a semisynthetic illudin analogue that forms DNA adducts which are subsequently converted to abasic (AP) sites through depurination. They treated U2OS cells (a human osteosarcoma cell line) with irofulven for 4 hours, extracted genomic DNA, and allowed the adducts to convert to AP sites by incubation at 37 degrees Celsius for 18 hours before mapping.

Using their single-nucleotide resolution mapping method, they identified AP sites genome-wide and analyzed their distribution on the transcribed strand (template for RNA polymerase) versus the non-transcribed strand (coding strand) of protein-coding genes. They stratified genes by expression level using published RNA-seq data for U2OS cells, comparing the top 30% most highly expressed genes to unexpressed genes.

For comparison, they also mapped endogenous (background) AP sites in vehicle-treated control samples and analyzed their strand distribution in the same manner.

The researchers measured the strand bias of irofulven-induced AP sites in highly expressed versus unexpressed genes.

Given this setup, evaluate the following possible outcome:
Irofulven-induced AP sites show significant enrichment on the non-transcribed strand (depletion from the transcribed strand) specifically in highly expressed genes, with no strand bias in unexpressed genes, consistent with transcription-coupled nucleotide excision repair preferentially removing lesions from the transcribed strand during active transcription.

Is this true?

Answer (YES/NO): YES